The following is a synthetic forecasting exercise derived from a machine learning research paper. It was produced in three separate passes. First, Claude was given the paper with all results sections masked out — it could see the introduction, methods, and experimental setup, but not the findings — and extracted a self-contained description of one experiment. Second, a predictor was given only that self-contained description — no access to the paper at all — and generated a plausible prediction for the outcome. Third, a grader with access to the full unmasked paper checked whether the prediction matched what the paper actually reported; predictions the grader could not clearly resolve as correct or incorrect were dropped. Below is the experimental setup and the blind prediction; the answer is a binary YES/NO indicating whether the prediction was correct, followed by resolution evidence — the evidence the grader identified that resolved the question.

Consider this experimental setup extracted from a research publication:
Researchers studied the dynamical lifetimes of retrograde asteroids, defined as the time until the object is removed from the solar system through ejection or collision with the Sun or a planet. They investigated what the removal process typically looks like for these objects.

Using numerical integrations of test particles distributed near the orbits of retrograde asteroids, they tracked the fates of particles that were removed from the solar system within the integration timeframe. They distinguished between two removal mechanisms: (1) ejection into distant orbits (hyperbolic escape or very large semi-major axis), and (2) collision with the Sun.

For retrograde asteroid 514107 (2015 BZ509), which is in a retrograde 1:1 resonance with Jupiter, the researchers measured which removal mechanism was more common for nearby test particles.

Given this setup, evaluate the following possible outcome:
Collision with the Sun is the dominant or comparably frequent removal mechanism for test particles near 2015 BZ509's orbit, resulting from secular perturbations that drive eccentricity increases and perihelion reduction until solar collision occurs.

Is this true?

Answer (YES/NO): YES